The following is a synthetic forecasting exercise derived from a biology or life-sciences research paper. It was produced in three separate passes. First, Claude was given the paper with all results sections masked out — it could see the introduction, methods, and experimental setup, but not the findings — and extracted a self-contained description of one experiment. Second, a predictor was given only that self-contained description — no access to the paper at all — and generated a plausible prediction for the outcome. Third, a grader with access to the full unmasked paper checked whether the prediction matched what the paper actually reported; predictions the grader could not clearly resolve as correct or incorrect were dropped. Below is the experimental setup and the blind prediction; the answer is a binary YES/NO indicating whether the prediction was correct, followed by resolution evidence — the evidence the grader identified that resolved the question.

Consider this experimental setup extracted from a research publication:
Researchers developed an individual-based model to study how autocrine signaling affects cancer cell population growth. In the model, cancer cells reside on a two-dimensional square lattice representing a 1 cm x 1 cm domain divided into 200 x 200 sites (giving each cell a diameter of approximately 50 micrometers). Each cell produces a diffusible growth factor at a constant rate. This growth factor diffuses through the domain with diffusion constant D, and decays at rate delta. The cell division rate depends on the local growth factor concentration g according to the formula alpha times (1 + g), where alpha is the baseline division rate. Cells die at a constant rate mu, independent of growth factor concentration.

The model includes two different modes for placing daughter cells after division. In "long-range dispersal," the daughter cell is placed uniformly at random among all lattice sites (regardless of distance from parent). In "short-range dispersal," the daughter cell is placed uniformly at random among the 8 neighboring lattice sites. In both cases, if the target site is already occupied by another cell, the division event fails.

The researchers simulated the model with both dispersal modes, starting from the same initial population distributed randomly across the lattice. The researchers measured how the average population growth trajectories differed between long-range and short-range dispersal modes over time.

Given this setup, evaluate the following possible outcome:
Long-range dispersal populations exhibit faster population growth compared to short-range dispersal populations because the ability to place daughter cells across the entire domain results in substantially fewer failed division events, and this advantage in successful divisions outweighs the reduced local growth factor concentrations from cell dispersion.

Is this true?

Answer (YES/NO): YES